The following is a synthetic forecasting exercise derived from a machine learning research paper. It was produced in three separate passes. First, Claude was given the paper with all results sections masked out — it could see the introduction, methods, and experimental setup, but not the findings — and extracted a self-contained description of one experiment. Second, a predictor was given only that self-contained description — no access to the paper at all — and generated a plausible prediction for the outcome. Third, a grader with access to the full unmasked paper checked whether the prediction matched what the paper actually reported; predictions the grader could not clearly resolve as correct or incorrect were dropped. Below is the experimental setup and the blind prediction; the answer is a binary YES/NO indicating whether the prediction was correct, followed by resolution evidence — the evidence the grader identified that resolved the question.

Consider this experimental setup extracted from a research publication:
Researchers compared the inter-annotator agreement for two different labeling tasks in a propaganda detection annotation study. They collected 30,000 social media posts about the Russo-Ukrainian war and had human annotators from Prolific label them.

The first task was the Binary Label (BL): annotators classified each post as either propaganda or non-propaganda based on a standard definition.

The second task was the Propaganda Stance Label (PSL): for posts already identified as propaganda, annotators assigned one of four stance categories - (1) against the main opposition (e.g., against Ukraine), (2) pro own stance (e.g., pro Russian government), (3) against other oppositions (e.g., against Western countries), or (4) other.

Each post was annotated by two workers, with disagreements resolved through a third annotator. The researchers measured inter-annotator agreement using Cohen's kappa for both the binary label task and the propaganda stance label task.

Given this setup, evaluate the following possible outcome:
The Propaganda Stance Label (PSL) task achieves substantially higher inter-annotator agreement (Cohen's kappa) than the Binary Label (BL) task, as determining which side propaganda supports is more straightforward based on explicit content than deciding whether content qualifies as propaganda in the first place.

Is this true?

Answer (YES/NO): NO